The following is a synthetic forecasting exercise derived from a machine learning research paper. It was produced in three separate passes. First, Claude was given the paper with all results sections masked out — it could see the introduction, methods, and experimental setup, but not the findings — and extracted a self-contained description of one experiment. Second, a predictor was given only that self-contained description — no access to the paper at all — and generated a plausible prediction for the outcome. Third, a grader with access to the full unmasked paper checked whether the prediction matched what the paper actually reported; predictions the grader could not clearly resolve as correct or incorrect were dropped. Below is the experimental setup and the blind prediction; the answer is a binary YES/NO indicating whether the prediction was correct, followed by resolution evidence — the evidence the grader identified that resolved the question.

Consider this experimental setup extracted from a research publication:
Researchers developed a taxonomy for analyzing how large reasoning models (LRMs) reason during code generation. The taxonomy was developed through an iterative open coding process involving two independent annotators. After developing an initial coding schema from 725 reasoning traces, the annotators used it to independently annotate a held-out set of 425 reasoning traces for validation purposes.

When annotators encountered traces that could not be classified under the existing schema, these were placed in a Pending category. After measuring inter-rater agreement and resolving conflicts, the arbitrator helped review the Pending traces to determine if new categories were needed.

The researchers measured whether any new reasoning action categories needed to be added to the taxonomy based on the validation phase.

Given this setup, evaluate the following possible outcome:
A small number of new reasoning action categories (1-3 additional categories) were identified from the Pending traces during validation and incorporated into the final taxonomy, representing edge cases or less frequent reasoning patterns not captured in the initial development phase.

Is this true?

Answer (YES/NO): YES